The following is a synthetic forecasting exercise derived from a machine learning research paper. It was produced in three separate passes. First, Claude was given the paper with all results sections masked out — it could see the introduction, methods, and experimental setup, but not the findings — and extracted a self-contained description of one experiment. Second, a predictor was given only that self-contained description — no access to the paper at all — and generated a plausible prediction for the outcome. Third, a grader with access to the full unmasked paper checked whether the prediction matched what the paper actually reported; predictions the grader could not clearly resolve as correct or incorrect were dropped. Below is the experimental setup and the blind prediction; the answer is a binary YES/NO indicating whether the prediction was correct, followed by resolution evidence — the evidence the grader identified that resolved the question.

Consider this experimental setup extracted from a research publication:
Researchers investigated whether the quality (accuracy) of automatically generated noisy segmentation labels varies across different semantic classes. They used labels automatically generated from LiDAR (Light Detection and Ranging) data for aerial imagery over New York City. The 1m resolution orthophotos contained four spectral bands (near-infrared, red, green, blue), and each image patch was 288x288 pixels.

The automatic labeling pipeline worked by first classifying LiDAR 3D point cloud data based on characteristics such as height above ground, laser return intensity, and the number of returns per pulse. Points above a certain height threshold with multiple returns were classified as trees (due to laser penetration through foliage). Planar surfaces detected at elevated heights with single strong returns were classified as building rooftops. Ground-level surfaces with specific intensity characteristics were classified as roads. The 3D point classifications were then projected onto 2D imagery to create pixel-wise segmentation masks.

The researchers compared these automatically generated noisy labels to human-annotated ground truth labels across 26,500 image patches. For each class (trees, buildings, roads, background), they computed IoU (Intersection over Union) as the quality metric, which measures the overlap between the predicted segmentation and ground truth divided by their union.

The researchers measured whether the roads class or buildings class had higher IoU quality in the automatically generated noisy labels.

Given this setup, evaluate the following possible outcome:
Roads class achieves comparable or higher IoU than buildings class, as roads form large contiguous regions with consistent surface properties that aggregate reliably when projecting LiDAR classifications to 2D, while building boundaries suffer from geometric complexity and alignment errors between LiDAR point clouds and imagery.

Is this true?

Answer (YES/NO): NO